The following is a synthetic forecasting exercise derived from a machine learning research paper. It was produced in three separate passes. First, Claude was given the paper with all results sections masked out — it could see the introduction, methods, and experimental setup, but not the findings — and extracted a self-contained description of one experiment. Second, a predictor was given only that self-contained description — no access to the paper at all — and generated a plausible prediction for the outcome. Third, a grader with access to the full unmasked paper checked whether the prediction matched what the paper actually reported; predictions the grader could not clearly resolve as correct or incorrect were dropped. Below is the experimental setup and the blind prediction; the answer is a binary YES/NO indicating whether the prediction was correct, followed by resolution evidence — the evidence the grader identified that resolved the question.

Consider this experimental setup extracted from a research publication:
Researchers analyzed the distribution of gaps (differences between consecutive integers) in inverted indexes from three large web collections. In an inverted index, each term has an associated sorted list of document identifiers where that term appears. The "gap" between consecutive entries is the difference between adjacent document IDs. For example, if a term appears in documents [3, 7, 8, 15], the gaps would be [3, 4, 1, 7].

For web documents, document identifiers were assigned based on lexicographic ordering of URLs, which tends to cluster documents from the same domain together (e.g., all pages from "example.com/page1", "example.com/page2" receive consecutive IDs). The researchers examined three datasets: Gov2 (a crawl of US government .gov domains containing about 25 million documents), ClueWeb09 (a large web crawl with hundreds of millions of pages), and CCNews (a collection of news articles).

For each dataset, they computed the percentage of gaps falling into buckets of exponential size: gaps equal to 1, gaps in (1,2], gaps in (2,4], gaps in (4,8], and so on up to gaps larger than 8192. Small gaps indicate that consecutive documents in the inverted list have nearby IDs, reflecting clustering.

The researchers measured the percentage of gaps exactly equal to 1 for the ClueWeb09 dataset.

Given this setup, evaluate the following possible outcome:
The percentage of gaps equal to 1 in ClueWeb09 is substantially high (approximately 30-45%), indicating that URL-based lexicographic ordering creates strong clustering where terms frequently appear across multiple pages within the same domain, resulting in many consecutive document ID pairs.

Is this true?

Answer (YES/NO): NO